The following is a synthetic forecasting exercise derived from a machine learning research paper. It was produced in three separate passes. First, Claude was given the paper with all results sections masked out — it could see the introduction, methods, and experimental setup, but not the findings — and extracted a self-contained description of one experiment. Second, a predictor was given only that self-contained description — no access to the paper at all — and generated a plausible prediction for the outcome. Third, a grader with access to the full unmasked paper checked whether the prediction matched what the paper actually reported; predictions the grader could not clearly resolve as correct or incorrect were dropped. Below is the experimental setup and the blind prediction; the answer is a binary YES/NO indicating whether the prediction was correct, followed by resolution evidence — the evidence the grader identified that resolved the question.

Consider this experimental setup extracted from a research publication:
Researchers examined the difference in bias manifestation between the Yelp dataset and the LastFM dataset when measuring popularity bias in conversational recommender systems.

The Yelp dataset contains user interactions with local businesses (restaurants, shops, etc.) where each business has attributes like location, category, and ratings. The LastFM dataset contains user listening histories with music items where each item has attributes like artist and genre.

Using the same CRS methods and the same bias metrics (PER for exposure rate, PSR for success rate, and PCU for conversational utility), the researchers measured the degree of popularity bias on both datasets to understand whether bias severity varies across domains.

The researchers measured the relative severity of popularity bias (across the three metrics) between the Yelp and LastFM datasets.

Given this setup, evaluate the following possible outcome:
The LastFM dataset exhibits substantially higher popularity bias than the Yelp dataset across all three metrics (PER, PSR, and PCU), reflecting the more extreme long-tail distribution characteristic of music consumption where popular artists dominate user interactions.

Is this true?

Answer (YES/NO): NO